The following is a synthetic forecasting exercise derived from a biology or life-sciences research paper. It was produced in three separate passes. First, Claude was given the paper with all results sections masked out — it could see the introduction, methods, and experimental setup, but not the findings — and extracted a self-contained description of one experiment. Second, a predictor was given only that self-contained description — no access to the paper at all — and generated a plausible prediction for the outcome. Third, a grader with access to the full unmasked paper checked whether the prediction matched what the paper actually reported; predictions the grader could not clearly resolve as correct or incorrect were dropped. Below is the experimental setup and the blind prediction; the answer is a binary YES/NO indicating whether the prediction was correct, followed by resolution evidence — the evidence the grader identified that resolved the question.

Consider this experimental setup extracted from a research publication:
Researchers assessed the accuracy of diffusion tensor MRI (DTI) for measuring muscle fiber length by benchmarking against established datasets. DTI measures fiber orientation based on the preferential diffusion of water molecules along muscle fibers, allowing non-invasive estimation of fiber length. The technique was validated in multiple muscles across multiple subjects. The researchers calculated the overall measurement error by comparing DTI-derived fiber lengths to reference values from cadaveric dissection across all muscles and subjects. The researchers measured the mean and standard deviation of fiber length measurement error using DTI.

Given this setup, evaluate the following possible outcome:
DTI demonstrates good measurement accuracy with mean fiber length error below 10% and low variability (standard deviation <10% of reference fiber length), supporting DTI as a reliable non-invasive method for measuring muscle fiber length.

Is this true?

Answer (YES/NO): NO